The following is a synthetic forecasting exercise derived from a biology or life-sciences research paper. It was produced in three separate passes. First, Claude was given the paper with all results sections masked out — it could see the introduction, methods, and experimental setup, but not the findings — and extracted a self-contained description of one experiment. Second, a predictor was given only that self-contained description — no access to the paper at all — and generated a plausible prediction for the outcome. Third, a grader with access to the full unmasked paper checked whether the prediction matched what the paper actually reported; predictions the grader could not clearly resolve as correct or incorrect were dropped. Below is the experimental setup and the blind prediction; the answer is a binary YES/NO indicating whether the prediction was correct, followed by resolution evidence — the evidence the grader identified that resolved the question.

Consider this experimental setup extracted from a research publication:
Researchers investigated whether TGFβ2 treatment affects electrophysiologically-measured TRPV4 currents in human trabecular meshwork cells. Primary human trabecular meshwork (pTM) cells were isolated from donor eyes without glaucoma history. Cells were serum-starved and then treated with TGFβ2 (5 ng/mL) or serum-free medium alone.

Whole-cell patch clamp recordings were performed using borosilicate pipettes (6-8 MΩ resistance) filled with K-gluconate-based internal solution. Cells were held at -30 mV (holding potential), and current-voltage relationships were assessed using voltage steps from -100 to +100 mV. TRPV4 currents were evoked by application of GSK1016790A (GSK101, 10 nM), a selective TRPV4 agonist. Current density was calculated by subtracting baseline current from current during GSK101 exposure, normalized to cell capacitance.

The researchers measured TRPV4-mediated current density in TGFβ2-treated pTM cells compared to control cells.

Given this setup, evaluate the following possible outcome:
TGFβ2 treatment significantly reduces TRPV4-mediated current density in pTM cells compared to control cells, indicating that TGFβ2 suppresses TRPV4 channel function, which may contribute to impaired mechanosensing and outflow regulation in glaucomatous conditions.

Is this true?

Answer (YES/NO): NO